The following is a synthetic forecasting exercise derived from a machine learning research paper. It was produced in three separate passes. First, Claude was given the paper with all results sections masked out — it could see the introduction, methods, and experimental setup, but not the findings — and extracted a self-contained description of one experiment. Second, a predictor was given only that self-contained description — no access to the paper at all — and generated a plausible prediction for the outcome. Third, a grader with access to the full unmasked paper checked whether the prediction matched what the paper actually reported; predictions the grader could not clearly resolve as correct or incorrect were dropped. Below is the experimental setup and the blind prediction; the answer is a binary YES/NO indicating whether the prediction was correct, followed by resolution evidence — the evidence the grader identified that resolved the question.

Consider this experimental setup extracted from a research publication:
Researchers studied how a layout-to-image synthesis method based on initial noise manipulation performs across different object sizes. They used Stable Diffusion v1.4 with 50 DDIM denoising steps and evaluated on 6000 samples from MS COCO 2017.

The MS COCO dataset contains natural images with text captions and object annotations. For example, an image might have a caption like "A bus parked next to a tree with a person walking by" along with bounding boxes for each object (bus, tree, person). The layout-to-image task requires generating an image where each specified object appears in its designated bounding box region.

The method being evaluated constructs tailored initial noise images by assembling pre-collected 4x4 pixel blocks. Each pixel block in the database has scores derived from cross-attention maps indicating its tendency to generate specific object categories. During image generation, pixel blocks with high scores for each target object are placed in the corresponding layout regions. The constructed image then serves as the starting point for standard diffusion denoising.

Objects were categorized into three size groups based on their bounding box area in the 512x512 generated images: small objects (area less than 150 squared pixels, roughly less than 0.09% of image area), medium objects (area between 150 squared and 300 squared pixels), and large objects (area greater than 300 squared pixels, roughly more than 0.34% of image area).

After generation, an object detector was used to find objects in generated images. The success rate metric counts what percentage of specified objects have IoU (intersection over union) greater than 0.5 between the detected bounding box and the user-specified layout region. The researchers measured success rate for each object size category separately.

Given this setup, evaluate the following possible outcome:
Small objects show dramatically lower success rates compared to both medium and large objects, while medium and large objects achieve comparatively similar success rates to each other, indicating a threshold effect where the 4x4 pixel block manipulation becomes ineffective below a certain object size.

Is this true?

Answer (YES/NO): NO